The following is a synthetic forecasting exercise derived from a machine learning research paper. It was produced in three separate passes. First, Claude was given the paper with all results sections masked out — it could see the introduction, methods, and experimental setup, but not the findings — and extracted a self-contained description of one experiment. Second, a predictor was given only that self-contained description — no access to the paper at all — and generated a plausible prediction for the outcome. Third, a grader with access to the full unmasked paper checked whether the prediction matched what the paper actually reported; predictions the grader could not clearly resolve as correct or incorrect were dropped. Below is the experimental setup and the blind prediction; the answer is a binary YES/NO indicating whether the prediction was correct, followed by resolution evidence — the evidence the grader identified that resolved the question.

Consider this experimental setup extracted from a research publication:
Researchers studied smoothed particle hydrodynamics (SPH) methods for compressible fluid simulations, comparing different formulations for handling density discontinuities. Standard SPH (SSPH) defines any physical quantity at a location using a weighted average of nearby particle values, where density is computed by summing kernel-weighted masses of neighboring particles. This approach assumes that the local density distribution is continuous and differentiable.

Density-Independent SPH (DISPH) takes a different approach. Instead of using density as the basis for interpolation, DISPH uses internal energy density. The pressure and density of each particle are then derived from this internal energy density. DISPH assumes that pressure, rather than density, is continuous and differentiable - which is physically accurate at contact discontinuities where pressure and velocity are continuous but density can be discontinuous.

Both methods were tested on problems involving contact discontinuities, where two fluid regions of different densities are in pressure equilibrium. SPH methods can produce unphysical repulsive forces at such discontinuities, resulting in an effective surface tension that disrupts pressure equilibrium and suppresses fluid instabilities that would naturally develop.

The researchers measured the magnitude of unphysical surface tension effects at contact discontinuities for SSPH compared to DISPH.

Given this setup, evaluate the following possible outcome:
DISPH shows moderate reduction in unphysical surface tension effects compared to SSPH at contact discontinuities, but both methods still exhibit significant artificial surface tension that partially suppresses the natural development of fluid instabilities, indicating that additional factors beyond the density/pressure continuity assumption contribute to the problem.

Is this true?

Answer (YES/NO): NO